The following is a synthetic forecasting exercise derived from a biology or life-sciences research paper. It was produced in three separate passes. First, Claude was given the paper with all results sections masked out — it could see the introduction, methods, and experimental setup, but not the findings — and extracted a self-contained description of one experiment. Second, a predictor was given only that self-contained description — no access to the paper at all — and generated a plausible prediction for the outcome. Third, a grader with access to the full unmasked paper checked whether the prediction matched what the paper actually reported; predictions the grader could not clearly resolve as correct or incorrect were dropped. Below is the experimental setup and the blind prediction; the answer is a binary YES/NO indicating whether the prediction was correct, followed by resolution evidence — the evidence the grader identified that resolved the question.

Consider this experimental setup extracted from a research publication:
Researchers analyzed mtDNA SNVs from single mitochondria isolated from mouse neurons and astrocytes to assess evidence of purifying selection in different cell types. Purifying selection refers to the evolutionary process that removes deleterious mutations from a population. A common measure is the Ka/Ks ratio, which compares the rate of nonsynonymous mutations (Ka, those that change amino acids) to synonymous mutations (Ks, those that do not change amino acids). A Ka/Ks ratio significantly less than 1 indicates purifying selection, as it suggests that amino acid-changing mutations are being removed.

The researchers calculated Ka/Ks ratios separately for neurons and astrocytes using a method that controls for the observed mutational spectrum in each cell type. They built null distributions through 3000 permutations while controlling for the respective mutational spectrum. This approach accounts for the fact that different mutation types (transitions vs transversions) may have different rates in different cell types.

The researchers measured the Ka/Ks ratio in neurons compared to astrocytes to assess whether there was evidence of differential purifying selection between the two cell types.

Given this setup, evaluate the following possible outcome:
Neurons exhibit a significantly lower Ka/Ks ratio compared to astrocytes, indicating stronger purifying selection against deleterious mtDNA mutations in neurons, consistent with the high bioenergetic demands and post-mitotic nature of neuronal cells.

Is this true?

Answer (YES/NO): YES